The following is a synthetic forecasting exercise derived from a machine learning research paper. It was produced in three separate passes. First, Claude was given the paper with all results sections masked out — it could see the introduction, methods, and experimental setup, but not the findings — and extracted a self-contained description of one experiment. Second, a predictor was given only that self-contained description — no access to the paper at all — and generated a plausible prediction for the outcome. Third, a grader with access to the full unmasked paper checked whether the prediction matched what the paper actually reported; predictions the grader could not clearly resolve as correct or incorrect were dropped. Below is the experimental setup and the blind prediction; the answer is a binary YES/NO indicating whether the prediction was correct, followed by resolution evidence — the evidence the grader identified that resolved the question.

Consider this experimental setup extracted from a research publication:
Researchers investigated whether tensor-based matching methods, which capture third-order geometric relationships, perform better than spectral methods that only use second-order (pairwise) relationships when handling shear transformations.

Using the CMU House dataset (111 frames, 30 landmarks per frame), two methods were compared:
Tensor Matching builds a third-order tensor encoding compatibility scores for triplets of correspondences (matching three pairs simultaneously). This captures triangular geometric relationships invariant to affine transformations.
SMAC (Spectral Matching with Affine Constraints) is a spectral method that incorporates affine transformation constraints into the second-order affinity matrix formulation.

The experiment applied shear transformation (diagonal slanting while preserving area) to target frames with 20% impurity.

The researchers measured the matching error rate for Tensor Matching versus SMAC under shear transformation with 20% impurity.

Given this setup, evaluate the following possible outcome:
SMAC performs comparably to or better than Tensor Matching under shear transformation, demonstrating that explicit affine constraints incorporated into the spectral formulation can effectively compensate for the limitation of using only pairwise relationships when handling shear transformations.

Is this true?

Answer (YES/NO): NO